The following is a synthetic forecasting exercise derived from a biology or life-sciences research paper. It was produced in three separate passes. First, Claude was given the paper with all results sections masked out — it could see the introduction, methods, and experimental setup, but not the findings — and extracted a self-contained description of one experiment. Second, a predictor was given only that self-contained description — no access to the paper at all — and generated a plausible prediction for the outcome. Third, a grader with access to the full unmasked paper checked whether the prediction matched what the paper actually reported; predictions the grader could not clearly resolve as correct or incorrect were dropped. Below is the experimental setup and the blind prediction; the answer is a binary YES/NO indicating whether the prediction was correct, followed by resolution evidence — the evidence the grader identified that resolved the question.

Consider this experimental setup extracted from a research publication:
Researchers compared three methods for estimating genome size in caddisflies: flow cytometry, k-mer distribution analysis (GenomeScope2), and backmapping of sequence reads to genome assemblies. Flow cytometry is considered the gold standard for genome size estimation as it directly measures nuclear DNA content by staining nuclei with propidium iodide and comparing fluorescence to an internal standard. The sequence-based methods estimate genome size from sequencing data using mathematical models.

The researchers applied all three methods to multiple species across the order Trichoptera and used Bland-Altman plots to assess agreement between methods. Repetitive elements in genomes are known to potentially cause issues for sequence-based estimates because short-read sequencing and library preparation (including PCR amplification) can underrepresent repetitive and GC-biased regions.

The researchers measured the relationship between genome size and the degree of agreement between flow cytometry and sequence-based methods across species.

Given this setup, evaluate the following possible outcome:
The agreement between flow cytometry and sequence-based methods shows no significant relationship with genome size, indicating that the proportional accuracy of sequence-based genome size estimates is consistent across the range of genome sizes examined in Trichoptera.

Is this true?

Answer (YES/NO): NO